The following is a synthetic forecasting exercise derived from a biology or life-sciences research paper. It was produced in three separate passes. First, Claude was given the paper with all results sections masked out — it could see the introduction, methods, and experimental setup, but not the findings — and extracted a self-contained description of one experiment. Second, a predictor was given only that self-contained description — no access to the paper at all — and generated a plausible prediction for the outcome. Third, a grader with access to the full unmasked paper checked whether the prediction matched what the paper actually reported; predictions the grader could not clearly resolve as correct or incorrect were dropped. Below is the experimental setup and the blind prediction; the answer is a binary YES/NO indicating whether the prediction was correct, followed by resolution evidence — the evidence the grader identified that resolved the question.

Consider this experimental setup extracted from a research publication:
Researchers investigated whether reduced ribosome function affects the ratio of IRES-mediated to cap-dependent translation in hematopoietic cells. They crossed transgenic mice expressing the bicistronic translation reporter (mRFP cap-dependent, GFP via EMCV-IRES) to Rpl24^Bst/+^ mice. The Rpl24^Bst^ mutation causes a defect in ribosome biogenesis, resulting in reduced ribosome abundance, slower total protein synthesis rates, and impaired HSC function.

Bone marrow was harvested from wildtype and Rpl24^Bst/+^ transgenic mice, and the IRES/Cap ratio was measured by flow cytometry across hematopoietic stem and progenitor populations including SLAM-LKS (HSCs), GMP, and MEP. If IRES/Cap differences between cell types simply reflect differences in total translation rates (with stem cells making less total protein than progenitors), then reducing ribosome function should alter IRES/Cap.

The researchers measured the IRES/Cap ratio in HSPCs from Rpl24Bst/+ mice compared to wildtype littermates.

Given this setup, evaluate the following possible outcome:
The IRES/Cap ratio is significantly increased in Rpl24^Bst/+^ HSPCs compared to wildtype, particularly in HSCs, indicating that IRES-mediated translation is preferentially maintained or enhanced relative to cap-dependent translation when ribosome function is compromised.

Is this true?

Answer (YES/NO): NO